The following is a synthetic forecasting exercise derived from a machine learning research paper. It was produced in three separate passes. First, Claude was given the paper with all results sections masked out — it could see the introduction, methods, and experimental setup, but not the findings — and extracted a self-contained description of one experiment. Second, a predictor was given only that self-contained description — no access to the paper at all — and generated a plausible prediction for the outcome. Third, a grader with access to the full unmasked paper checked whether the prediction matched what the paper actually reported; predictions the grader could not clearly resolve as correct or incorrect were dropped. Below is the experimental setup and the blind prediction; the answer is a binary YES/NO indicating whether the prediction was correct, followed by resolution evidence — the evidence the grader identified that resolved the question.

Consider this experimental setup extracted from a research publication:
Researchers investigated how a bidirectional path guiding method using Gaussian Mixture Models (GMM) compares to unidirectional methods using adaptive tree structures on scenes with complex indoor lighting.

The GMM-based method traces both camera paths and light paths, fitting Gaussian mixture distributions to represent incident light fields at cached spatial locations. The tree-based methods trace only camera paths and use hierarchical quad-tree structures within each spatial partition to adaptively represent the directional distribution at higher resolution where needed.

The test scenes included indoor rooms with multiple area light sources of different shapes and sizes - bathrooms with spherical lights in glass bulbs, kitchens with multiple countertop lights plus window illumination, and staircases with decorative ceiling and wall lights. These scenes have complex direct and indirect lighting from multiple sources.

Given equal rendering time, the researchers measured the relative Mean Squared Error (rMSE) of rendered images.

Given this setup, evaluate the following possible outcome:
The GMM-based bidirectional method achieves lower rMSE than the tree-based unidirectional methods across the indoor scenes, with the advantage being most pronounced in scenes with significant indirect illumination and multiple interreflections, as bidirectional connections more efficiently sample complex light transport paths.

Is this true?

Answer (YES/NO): NO